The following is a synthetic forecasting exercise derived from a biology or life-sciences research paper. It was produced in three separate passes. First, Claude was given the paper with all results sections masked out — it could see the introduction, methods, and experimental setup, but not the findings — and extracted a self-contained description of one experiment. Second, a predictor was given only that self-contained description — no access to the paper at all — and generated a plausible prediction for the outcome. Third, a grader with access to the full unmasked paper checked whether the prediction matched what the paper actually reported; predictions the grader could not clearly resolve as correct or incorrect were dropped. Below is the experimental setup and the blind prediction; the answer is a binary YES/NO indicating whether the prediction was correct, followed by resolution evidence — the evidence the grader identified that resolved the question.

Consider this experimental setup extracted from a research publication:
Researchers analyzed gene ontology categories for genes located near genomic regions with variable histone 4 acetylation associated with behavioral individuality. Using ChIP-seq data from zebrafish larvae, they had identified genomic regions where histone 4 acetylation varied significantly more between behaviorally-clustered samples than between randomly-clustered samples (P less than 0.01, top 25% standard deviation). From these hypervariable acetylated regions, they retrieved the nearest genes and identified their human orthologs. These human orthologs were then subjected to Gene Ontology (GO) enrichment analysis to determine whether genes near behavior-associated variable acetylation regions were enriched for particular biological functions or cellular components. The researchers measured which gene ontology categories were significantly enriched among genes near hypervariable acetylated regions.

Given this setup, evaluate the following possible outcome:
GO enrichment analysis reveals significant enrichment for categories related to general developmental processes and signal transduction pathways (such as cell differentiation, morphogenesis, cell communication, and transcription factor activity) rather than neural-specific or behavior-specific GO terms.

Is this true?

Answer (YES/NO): NO